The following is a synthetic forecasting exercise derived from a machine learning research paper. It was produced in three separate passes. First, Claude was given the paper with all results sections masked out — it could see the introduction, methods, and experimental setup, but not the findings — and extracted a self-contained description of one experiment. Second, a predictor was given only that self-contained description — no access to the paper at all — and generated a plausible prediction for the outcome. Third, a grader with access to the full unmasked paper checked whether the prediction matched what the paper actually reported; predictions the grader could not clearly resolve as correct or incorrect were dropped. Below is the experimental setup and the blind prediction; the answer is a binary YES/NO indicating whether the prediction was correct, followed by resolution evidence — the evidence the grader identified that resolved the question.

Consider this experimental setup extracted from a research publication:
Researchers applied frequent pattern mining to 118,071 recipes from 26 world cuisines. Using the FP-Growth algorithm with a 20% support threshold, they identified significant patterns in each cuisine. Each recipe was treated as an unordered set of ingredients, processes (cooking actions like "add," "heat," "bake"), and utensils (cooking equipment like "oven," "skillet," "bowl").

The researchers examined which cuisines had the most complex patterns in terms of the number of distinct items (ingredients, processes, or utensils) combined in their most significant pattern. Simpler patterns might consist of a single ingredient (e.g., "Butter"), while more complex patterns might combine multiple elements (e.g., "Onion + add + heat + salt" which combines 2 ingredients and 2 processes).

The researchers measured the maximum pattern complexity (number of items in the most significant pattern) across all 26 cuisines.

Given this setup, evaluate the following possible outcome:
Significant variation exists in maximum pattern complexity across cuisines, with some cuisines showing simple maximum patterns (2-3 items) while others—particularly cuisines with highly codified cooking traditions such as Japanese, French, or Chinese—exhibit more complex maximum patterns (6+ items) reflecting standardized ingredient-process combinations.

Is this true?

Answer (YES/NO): NO